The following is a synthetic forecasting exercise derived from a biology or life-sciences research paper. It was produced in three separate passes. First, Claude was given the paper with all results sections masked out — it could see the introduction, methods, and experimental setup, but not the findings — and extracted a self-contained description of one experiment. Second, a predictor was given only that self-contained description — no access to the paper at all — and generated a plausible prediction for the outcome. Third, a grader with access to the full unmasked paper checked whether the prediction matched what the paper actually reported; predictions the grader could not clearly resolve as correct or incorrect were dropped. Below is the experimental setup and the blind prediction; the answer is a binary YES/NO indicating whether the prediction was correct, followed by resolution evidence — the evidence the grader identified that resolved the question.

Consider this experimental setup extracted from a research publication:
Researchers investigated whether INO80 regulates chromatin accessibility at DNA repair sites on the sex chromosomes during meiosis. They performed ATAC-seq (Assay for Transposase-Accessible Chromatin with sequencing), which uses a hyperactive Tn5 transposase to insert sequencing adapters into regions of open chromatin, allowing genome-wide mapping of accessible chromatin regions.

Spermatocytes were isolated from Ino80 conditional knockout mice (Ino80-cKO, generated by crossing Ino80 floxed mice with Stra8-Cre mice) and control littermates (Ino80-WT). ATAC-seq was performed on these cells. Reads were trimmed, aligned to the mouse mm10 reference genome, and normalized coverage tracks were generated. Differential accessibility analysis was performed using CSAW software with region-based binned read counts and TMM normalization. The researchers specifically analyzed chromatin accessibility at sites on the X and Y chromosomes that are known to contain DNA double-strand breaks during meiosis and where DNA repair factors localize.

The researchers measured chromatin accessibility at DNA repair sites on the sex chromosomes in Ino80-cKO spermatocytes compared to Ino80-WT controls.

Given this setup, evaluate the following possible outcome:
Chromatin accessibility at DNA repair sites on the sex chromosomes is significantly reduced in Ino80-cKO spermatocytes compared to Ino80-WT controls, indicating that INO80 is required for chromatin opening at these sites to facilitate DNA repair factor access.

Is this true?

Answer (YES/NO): YES